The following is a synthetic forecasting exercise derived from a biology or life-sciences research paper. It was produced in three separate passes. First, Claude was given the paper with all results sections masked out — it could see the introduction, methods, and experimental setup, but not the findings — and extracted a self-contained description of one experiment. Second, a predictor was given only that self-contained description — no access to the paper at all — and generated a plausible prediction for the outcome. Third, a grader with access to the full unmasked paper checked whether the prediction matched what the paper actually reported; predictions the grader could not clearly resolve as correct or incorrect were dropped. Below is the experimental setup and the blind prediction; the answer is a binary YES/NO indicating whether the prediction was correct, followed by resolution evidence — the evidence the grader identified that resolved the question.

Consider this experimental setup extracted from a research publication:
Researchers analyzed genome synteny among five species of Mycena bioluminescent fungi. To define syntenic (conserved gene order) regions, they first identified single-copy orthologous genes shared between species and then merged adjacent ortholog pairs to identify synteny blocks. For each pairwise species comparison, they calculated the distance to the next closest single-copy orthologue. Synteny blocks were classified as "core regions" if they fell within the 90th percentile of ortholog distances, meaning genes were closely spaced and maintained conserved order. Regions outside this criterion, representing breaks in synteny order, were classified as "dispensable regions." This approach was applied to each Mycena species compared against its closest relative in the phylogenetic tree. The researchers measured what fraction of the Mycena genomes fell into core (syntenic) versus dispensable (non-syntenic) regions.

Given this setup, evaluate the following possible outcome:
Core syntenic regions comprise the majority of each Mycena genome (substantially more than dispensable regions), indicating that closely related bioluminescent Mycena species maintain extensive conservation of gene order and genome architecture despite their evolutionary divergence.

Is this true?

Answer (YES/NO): NO